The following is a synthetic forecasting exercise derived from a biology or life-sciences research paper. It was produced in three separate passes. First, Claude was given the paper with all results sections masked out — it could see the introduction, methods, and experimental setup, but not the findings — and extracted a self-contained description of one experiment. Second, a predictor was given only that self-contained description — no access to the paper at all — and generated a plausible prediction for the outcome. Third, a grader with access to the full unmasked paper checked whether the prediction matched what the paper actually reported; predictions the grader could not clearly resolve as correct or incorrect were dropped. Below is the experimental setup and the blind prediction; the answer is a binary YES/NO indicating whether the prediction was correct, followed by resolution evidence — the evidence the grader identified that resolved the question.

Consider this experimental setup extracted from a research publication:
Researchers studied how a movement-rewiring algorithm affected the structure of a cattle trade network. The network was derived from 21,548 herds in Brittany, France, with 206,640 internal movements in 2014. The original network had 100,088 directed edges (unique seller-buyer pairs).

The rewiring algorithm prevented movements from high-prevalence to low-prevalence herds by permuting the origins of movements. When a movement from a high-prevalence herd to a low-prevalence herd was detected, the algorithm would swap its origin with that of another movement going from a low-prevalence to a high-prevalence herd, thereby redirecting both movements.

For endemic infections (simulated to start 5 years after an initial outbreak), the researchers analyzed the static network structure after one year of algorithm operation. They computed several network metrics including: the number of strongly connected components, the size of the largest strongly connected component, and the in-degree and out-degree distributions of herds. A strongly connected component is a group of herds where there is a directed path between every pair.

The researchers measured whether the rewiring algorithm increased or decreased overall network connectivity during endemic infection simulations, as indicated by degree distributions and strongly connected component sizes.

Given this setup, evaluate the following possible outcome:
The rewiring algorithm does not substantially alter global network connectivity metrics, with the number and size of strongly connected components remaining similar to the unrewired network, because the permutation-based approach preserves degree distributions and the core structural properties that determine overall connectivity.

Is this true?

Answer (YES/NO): NO